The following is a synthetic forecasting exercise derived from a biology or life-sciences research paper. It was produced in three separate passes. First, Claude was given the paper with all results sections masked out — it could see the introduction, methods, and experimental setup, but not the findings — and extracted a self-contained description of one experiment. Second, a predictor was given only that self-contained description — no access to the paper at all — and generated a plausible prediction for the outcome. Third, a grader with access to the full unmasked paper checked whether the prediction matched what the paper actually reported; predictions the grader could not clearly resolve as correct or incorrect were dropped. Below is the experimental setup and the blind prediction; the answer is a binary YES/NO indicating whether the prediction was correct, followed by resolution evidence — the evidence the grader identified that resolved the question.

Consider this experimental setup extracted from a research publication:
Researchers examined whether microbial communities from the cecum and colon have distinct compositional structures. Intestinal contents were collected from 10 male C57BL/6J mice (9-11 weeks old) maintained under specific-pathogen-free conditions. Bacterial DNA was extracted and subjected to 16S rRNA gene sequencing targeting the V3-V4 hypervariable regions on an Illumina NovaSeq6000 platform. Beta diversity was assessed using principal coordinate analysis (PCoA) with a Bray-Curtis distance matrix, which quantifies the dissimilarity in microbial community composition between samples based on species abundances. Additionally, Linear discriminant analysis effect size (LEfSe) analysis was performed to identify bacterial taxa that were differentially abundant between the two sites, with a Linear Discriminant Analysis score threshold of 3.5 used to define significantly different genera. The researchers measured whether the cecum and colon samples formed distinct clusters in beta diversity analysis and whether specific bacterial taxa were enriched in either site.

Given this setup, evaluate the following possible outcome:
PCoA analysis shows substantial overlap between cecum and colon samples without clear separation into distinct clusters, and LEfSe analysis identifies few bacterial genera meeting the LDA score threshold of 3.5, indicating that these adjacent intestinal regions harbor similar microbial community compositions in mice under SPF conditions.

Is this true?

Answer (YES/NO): NO